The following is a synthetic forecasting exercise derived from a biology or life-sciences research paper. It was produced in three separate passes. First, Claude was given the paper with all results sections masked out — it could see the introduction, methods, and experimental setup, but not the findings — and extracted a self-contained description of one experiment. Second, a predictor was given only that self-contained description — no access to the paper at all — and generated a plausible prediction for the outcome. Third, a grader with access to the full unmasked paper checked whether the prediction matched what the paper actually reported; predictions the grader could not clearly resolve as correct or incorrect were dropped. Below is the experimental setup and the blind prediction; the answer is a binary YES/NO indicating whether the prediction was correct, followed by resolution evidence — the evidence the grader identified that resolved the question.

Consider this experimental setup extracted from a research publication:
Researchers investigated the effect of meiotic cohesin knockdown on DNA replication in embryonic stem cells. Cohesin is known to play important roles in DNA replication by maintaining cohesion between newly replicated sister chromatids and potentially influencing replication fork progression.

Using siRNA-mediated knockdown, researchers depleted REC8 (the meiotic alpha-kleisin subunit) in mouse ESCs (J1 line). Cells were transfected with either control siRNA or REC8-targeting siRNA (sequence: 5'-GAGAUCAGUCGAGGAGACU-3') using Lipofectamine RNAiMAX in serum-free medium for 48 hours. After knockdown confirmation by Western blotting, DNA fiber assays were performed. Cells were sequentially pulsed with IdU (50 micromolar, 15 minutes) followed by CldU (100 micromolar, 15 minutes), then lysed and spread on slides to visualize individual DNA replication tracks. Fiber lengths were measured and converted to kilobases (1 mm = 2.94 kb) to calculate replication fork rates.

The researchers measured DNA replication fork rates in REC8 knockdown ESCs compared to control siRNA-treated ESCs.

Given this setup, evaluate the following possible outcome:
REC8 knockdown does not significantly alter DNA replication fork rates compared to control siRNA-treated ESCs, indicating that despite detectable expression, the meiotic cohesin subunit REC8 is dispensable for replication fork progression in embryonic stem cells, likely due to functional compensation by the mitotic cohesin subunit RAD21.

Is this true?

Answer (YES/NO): NO